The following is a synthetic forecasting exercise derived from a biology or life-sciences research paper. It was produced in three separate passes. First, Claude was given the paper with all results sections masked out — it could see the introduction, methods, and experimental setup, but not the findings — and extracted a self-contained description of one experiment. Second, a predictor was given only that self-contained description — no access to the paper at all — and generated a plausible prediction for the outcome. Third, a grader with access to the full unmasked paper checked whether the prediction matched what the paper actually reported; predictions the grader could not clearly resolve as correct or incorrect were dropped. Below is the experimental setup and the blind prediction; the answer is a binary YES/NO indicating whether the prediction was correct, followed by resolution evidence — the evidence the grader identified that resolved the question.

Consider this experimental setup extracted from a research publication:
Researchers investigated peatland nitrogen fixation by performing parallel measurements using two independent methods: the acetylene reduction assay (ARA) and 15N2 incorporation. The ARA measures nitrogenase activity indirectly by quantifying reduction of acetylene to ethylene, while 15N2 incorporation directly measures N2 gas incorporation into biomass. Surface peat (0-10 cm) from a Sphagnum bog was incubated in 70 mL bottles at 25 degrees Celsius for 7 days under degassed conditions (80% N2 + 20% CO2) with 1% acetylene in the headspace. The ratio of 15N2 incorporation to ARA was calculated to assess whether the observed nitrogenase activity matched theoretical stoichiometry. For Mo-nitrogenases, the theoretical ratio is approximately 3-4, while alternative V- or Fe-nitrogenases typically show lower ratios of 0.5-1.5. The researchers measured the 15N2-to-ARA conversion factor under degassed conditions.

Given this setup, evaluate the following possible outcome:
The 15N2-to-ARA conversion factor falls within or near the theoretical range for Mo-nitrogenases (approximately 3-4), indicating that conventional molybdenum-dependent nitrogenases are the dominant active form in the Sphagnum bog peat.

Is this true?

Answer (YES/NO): YES